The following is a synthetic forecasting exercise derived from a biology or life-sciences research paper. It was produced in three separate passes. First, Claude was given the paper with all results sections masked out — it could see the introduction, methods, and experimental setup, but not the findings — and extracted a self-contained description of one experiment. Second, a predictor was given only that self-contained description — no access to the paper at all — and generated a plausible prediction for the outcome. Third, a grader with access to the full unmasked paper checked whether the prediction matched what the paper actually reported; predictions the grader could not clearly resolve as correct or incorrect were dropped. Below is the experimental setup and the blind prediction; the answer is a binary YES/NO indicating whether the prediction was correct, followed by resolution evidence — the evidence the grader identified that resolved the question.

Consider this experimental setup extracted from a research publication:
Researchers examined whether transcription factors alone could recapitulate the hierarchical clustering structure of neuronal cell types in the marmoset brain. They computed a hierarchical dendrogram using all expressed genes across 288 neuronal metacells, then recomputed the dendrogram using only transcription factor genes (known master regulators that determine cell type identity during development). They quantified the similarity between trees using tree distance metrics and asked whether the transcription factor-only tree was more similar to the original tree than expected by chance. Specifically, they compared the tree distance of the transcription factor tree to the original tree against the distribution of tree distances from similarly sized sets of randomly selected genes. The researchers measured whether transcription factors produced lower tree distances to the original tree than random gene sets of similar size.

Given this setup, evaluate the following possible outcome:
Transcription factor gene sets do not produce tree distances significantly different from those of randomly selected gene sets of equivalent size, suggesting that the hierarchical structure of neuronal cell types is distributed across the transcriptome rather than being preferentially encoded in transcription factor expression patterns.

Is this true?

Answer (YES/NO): YES